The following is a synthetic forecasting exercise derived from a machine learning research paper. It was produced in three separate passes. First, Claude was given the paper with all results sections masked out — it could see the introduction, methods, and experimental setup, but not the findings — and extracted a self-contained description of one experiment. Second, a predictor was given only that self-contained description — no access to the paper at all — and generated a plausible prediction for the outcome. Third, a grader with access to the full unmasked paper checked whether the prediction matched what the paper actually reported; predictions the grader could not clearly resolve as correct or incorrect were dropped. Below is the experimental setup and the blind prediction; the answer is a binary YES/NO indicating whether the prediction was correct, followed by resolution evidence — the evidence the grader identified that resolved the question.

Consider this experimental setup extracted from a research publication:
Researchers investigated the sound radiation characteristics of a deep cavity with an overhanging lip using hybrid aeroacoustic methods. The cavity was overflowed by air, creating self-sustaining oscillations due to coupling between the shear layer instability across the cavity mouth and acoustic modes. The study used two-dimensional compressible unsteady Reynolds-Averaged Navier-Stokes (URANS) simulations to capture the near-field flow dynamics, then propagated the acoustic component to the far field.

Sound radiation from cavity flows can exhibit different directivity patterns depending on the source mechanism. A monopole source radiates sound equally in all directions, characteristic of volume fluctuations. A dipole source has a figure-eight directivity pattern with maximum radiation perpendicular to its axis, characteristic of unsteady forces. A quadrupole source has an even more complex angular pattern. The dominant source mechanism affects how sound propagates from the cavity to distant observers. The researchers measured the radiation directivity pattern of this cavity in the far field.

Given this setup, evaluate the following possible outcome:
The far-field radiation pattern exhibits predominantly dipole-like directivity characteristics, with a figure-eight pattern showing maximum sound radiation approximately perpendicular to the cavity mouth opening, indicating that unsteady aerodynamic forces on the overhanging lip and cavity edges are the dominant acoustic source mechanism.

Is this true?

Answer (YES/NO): NO